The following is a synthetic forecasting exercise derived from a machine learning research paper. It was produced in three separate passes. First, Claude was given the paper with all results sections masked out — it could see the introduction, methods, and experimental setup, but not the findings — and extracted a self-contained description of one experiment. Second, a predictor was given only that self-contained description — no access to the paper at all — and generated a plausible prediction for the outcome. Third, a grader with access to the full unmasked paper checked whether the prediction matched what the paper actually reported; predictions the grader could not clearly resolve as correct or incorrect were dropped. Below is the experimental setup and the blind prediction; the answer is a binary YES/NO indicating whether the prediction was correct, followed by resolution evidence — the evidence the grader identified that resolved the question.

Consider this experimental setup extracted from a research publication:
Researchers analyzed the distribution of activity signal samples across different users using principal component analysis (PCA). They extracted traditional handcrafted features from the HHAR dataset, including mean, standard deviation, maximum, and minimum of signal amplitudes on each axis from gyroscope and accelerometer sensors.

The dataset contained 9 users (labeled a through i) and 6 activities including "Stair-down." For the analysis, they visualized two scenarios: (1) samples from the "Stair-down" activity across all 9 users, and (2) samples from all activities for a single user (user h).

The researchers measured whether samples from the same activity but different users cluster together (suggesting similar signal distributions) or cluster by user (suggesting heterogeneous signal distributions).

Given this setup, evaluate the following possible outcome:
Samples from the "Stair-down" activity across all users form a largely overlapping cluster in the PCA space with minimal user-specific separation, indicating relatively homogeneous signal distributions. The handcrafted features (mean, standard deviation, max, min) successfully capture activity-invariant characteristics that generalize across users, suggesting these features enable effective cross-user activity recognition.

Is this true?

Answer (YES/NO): NO